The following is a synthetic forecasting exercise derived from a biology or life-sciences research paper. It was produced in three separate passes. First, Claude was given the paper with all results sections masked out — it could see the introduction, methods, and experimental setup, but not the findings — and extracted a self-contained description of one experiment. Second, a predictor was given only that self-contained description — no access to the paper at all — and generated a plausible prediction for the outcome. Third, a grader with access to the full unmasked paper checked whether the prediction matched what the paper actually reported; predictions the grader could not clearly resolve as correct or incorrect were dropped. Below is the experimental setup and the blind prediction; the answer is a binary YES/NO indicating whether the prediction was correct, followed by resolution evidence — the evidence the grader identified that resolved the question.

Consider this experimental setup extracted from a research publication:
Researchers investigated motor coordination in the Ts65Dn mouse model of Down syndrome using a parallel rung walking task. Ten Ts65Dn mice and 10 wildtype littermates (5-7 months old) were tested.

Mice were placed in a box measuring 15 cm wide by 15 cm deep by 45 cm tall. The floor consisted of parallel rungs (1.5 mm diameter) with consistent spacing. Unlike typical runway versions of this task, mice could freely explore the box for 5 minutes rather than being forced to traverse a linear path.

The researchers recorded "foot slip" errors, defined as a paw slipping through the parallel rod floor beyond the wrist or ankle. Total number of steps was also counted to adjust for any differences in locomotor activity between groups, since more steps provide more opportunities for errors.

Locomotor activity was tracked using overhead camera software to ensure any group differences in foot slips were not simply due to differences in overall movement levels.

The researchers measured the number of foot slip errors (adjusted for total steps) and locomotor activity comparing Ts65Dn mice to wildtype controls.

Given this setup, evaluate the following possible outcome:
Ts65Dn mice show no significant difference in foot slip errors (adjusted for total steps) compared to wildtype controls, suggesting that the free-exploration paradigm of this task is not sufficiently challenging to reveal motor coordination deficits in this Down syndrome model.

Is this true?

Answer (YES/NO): NO